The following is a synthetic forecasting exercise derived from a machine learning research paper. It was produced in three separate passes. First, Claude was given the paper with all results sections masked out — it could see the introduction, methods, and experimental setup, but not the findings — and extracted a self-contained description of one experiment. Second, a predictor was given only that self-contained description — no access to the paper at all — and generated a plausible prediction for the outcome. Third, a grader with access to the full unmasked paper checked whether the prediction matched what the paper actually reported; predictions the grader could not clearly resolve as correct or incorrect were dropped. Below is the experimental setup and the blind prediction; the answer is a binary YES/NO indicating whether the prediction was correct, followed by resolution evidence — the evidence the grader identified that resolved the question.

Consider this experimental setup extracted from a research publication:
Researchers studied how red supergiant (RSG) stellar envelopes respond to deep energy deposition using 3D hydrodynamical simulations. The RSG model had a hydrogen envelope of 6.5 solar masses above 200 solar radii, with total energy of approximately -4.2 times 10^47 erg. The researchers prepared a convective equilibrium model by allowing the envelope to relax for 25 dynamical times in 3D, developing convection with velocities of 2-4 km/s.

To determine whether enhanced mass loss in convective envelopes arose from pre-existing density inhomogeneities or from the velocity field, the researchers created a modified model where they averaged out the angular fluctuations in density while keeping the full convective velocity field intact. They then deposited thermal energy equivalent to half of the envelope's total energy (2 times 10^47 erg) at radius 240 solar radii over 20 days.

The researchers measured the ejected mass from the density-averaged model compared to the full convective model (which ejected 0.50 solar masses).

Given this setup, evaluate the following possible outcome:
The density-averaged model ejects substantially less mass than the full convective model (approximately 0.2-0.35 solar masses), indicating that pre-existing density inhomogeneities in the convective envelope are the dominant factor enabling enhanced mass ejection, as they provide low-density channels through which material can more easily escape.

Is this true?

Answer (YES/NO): NO